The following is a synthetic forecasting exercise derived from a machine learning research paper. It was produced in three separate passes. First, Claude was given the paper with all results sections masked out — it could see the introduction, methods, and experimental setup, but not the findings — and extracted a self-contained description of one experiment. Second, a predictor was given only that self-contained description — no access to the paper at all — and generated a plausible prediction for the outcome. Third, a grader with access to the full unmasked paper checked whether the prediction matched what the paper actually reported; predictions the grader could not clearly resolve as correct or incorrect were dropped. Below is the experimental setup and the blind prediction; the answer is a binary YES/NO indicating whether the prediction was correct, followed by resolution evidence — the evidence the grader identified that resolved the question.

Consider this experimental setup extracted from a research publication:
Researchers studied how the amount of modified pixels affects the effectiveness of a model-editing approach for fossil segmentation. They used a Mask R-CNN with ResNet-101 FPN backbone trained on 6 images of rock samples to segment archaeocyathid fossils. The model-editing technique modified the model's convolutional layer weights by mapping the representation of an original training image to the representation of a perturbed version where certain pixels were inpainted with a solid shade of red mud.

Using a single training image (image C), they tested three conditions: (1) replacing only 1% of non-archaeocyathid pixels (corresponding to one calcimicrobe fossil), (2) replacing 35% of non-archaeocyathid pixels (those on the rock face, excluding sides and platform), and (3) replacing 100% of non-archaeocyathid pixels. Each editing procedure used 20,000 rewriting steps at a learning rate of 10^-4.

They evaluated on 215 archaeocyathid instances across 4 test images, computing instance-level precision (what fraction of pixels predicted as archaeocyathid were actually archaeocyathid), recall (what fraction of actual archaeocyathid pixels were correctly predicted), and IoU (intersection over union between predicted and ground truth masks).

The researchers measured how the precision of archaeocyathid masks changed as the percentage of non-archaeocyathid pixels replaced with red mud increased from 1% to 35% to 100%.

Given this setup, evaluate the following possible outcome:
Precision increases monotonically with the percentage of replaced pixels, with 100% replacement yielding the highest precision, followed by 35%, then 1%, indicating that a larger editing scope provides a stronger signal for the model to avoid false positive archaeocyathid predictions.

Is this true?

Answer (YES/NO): YES